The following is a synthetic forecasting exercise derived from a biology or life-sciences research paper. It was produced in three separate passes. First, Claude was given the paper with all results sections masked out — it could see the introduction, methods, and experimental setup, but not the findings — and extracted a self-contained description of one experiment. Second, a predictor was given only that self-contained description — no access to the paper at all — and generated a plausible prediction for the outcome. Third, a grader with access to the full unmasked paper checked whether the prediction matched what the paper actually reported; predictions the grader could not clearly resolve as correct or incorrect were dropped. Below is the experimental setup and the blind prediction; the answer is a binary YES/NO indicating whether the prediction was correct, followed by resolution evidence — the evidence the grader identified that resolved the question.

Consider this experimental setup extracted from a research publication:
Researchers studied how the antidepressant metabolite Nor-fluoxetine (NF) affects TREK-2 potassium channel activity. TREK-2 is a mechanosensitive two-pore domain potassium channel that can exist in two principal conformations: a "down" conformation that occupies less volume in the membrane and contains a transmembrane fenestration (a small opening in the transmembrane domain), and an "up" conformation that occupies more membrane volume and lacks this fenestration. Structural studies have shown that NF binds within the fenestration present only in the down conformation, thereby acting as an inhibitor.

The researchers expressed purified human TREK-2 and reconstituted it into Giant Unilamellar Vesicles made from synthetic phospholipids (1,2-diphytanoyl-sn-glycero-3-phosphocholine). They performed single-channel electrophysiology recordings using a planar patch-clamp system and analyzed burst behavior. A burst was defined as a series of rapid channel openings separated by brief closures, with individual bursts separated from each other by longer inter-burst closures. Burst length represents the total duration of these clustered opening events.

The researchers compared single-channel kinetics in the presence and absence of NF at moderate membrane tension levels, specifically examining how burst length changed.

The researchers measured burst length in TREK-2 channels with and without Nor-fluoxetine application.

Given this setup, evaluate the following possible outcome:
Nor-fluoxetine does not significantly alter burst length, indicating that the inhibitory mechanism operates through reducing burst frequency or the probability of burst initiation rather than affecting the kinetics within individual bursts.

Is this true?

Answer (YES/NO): NO